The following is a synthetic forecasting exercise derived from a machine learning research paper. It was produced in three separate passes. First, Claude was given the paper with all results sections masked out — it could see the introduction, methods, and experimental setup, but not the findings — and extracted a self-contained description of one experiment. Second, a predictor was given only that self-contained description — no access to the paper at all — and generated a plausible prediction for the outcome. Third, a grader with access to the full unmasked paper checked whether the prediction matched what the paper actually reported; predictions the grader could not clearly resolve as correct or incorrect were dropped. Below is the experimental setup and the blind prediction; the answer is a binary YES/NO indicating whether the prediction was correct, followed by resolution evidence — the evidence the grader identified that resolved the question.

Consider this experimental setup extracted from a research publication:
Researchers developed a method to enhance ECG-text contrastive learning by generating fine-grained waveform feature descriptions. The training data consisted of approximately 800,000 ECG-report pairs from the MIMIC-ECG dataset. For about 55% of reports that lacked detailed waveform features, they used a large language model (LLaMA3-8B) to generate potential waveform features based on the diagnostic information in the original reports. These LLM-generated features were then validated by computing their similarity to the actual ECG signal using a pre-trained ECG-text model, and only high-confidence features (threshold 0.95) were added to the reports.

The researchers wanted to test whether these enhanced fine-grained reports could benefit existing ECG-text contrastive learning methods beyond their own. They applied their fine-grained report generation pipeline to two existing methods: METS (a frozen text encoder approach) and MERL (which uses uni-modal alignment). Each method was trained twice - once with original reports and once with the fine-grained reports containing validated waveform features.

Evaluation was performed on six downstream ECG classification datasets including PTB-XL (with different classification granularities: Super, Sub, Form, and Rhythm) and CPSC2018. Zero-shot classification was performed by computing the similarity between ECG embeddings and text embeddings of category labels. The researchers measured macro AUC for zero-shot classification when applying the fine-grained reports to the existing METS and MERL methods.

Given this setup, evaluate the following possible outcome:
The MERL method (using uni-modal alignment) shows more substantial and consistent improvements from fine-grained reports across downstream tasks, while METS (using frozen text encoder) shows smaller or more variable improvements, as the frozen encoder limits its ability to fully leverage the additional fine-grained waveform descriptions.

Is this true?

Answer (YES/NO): NO